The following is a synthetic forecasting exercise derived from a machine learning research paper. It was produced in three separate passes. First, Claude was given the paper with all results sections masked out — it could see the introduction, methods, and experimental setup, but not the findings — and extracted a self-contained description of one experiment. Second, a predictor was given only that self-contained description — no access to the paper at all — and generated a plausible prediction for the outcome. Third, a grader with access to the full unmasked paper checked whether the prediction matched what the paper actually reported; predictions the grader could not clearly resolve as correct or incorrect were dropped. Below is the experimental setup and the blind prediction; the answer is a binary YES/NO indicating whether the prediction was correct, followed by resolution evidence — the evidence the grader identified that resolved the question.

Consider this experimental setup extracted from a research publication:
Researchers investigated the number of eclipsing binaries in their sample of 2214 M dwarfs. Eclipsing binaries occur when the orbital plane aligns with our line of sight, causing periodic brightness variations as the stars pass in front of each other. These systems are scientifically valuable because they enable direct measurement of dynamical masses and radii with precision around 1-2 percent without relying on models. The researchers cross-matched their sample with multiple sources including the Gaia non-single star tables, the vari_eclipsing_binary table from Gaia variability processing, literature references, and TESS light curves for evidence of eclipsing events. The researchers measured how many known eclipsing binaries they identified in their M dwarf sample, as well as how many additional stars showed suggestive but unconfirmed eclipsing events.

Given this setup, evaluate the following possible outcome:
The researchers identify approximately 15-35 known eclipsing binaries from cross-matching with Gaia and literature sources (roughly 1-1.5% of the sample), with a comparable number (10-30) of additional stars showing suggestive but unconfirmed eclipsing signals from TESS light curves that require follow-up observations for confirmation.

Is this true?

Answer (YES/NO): NO